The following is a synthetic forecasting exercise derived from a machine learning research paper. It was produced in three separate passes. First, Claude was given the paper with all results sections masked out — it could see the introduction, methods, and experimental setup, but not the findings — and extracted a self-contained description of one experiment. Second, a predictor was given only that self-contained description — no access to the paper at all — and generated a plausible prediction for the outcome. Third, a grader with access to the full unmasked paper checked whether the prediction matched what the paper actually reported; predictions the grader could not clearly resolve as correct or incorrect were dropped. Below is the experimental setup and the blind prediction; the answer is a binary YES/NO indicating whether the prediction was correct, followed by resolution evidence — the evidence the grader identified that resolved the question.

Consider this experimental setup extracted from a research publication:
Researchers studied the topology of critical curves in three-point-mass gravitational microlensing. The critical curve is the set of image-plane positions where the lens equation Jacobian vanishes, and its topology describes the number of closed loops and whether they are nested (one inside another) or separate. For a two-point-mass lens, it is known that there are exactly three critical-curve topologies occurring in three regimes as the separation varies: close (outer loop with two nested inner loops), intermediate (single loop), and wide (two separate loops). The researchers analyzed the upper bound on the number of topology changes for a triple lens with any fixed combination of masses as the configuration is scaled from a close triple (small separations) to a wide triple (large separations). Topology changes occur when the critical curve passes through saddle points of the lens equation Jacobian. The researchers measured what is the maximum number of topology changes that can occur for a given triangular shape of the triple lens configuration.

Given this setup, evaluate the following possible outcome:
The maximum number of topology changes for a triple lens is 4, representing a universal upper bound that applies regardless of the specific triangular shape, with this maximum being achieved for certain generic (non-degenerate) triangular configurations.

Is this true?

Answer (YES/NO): NO